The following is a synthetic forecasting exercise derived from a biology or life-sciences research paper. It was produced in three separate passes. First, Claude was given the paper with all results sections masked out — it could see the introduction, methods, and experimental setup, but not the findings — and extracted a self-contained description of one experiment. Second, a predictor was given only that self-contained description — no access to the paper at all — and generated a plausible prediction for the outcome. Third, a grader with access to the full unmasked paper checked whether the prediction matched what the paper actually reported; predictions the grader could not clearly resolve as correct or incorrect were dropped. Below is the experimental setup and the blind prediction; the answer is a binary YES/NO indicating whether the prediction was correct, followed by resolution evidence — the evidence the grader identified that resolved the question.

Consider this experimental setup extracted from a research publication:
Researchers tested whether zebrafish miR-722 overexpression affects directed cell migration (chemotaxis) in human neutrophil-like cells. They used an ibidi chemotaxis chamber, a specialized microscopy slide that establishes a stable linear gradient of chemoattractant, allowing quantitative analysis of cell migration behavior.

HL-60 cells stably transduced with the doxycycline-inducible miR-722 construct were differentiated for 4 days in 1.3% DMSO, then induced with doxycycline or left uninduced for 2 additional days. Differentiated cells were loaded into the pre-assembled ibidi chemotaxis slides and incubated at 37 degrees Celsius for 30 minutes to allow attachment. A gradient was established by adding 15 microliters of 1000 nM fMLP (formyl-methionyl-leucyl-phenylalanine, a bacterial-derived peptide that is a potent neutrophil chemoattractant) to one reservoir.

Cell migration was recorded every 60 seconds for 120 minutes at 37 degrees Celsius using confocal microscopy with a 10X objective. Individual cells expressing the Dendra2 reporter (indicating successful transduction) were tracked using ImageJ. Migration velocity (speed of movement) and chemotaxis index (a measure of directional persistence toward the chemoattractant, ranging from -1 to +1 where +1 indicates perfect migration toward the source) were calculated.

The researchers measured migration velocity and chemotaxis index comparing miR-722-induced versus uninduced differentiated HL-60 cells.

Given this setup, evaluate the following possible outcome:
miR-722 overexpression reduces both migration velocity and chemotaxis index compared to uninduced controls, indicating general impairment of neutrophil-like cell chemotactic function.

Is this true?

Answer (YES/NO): NO